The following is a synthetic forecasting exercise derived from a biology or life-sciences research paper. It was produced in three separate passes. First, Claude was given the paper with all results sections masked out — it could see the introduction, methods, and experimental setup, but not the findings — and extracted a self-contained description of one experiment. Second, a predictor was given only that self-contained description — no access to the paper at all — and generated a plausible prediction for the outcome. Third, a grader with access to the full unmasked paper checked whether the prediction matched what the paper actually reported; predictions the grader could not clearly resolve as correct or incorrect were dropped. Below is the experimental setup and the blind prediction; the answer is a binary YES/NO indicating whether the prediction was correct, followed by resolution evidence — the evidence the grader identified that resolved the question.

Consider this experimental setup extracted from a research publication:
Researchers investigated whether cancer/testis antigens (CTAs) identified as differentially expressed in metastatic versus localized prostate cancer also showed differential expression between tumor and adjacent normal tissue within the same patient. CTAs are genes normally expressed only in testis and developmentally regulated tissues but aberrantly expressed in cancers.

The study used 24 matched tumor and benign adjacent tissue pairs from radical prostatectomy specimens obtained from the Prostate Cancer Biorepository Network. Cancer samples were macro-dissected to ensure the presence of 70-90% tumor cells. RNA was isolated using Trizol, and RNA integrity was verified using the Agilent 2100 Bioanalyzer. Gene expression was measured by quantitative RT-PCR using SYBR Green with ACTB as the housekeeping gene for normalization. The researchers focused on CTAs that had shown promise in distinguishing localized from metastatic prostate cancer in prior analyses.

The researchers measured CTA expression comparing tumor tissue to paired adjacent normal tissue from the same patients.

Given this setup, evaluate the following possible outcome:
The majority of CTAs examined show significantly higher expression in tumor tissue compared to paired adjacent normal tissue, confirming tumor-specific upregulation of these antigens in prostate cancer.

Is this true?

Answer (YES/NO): NO